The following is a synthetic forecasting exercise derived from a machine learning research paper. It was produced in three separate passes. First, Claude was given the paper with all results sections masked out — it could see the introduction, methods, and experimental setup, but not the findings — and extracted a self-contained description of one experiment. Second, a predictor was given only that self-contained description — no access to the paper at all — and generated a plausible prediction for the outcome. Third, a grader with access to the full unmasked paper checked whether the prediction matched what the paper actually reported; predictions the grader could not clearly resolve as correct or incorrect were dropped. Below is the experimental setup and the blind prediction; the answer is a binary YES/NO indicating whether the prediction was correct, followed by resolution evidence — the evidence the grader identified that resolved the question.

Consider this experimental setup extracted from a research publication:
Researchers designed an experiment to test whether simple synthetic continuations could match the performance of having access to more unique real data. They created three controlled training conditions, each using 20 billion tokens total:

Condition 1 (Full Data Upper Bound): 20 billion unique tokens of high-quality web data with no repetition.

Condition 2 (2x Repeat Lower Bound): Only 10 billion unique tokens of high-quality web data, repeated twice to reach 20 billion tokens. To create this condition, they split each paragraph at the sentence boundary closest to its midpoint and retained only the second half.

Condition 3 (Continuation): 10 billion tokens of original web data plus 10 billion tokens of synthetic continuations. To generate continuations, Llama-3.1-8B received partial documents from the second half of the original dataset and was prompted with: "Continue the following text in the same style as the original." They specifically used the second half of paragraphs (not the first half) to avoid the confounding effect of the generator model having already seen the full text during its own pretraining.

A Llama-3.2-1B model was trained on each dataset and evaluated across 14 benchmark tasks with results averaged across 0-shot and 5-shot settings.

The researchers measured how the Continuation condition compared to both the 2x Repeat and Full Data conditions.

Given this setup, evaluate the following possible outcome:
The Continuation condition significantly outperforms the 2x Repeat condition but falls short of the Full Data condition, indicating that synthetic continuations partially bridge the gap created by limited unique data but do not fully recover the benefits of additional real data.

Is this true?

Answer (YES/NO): NO